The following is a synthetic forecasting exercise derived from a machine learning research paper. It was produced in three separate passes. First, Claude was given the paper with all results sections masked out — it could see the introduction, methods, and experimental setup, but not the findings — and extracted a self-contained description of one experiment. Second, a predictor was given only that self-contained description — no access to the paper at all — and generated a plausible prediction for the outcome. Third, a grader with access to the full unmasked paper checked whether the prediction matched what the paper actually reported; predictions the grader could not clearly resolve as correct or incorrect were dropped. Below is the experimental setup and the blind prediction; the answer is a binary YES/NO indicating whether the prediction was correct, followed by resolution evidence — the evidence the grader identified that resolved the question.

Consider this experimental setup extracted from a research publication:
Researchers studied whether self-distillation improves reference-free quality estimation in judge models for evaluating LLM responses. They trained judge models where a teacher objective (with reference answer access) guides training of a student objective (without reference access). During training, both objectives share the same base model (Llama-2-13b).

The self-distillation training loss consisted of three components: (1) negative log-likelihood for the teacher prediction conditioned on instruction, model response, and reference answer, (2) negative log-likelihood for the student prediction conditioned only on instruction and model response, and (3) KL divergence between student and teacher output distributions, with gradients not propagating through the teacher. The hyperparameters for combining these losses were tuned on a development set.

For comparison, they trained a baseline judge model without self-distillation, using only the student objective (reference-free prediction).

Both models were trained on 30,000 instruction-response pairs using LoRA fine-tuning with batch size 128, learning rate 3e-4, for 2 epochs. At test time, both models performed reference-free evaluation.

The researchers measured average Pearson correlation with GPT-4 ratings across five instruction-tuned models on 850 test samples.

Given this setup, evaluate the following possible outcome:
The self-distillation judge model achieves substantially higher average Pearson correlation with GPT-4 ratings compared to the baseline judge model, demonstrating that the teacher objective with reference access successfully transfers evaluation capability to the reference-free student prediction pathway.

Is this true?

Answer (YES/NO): YES